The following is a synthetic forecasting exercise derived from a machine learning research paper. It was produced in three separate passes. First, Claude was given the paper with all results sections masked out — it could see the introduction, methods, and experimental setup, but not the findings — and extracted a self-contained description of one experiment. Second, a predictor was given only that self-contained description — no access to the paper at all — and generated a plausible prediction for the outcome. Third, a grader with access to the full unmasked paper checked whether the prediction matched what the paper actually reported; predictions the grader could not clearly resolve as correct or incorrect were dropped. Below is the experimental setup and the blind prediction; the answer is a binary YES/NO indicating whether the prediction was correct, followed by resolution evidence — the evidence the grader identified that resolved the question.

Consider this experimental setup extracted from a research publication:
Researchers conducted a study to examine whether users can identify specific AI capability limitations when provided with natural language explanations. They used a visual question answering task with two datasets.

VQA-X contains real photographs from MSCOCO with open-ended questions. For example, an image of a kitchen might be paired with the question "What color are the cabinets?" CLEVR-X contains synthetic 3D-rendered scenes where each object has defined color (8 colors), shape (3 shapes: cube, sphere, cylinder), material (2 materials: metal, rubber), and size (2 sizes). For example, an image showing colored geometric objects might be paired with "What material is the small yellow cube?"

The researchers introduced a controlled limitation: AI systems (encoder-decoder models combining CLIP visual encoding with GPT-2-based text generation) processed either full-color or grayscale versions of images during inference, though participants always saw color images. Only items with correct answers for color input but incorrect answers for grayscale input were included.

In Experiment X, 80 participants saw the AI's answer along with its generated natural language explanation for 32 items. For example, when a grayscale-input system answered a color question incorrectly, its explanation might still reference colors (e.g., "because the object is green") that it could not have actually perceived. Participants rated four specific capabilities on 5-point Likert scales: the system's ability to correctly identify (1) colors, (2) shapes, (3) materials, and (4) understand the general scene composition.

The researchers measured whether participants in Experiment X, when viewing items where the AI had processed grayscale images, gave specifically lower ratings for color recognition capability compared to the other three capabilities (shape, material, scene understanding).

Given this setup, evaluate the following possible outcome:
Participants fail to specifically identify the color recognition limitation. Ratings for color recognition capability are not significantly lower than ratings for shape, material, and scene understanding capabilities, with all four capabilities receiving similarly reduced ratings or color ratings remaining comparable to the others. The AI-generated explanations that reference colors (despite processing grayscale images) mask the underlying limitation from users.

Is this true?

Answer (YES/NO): NO